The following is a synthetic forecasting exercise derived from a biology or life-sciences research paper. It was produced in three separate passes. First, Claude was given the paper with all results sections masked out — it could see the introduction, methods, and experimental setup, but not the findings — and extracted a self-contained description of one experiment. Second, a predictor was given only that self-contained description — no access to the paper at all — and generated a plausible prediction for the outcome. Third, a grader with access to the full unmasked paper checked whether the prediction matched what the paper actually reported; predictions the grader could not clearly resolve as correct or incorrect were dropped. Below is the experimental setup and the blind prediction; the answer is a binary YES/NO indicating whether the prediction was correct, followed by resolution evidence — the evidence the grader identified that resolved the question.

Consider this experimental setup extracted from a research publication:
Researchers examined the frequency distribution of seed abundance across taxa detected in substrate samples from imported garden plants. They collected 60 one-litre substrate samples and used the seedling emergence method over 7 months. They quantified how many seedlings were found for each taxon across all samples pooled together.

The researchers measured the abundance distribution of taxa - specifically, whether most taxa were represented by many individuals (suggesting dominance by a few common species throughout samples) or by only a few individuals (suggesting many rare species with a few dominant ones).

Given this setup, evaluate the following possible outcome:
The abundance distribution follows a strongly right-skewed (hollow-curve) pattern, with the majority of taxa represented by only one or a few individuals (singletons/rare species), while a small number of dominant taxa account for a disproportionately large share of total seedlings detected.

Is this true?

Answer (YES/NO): YES